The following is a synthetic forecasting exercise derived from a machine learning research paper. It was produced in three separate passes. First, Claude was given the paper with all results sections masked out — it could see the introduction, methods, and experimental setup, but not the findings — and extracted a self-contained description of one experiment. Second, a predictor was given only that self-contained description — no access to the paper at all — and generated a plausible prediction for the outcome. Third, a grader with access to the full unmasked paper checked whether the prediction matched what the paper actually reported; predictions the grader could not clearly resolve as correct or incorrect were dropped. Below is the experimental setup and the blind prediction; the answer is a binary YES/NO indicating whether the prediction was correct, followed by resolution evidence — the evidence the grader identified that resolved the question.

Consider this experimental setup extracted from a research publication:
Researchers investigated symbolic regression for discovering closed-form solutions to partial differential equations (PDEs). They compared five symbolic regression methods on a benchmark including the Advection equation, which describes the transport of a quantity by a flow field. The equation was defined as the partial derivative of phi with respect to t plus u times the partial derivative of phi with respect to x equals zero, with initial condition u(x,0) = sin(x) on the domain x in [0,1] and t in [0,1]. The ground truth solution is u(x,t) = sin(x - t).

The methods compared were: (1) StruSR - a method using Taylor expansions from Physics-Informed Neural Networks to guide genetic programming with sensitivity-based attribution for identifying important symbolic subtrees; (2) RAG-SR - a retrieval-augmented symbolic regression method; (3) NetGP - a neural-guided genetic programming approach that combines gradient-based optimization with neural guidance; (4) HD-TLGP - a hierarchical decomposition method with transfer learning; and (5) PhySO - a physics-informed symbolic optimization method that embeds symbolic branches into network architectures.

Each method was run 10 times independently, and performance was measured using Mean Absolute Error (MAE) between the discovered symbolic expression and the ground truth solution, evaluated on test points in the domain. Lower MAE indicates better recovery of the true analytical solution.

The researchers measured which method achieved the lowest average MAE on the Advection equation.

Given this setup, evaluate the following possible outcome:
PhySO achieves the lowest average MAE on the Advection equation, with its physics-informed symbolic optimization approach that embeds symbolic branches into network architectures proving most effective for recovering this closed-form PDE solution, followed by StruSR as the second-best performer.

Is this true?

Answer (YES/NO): NO